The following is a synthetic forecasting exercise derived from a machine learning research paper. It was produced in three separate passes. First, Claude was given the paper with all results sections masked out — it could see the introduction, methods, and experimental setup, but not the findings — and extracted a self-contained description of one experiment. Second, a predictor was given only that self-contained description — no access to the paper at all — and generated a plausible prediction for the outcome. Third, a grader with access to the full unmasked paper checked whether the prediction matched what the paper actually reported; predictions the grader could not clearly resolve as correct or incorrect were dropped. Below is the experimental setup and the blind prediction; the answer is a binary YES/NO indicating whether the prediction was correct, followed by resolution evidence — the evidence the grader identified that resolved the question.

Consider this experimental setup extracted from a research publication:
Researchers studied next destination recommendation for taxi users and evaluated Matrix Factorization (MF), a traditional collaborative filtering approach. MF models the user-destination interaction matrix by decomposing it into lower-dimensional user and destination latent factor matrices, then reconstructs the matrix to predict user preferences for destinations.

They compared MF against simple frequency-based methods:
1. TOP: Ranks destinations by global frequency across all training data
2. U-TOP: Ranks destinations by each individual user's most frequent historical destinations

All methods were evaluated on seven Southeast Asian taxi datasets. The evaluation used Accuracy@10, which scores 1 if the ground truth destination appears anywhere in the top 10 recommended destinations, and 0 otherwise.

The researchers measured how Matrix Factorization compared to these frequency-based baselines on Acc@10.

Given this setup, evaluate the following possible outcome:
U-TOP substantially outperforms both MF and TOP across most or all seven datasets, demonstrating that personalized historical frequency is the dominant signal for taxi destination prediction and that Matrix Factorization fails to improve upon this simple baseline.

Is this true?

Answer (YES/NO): YES